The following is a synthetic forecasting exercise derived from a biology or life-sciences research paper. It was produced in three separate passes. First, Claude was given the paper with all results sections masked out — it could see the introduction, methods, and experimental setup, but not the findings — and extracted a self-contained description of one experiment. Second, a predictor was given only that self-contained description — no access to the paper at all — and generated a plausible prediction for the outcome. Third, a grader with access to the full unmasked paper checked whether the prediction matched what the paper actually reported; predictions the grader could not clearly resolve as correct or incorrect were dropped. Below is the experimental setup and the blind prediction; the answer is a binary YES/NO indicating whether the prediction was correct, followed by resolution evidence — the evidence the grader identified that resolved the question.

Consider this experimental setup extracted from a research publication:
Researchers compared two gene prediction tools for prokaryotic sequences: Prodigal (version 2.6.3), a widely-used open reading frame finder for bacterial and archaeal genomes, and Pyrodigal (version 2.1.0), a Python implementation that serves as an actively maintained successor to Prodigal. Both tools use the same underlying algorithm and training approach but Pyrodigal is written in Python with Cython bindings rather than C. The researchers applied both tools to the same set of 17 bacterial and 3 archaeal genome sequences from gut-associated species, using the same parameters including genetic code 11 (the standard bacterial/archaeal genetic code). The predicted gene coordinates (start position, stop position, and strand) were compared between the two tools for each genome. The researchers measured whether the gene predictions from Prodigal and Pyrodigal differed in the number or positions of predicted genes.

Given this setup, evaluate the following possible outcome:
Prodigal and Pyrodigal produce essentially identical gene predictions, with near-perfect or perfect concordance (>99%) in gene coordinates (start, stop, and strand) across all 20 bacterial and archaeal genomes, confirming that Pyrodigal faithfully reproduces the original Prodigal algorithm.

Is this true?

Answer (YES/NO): YES